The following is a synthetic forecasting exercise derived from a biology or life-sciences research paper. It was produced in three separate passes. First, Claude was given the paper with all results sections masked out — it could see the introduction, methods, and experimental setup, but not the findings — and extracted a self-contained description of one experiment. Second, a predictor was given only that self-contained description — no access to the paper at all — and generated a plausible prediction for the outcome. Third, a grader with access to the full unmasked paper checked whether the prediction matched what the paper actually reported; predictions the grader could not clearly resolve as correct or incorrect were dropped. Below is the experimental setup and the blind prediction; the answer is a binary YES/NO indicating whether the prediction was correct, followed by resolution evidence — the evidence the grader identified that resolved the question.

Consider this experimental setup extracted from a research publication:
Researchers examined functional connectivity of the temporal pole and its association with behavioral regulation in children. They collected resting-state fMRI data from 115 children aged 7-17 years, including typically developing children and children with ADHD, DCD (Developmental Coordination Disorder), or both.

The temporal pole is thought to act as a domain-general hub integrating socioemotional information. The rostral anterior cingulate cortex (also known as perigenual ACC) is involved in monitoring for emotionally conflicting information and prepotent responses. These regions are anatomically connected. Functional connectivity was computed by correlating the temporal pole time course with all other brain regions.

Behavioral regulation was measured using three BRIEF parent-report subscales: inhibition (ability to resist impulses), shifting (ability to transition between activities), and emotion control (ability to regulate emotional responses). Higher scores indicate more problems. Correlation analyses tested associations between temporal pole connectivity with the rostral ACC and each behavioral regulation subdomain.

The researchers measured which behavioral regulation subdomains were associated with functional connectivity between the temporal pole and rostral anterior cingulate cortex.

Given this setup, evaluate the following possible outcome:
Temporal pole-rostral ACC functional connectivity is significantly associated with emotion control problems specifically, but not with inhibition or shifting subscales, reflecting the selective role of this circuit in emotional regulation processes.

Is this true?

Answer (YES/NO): NO